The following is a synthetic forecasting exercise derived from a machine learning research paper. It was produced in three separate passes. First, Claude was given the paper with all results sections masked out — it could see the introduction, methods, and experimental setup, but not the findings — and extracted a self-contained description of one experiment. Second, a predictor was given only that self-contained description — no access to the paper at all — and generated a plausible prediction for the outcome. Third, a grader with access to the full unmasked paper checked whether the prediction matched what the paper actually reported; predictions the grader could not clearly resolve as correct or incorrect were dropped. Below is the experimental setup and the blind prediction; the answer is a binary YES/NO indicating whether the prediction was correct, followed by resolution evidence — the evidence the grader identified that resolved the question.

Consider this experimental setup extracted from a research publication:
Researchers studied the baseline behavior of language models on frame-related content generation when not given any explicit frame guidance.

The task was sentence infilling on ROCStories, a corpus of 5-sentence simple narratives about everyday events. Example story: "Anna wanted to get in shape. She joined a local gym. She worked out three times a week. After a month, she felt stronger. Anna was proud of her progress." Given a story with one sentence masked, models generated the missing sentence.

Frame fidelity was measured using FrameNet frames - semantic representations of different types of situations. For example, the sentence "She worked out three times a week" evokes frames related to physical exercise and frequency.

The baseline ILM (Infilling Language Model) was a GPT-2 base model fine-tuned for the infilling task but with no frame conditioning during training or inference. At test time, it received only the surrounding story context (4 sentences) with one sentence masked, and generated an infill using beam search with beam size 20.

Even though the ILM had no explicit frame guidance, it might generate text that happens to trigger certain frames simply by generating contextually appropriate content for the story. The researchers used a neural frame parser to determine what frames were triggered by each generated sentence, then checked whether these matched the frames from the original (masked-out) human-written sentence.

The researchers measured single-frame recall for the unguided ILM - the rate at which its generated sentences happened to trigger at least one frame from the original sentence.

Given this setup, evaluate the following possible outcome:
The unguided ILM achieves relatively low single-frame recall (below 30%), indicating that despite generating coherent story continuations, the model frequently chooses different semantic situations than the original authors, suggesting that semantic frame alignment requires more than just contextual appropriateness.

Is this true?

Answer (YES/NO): YES